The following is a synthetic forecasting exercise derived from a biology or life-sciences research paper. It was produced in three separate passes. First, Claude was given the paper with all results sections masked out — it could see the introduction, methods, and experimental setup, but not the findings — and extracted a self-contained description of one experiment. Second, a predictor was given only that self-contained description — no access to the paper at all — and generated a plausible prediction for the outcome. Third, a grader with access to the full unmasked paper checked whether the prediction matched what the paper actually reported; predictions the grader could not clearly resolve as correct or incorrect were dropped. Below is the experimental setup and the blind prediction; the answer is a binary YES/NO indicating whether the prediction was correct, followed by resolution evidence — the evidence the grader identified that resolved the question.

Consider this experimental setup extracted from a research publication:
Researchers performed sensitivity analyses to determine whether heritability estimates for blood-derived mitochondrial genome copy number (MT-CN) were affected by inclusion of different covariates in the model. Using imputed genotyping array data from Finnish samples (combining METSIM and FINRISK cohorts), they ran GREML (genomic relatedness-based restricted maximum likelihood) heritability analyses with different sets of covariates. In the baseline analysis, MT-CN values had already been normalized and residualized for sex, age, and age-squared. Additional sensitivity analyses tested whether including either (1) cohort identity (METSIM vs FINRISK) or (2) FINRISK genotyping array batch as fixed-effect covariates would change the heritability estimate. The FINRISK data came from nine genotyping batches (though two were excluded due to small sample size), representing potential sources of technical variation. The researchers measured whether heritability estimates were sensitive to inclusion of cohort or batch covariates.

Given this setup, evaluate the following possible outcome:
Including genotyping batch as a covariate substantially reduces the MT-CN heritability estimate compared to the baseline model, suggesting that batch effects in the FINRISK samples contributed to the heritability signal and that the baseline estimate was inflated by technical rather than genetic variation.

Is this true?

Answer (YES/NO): NO